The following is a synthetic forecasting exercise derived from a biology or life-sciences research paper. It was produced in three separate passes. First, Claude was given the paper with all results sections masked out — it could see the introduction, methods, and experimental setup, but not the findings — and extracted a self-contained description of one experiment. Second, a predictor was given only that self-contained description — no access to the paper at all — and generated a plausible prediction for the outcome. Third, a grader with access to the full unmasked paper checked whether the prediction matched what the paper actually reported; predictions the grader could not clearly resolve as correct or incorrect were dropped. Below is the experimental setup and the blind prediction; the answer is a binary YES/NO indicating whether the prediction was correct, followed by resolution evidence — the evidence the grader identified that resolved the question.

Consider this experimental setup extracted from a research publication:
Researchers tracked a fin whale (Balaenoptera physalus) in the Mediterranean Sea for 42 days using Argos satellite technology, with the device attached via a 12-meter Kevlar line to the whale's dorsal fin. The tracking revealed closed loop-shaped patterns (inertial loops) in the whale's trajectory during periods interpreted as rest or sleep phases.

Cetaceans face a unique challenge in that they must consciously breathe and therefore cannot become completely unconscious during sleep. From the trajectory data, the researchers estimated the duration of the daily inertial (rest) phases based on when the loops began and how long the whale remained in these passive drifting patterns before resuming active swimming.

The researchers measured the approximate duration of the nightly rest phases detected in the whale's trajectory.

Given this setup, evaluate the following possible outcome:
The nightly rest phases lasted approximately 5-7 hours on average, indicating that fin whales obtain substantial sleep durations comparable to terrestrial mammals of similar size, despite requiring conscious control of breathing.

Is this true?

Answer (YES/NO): NO